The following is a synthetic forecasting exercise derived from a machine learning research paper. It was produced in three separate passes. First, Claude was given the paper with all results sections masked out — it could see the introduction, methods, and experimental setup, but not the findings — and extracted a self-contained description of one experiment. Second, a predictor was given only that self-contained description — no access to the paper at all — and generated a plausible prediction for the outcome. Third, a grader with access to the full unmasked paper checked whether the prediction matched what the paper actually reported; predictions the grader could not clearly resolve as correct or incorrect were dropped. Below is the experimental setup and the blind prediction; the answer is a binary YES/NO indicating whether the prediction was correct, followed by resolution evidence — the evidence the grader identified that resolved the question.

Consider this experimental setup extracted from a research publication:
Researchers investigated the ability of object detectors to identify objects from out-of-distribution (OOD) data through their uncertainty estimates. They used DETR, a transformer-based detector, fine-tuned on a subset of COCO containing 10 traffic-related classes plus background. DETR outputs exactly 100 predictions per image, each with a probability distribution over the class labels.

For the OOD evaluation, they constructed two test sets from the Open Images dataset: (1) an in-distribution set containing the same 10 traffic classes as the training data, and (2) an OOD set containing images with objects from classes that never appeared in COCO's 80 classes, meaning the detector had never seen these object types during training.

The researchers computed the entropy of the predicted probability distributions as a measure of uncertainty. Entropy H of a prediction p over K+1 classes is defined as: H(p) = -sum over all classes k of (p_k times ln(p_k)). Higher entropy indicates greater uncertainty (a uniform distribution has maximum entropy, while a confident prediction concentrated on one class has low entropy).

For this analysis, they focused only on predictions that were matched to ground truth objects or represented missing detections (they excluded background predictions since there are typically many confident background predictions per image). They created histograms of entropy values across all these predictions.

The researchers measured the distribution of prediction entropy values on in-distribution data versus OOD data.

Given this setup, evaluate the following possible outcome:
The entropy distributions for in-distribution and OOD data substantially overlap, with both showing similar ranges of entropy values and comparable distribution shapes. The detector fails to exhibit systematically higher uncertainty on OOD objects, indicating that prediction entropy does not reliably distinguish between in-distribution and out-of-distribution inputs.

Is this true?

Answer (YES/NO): NO